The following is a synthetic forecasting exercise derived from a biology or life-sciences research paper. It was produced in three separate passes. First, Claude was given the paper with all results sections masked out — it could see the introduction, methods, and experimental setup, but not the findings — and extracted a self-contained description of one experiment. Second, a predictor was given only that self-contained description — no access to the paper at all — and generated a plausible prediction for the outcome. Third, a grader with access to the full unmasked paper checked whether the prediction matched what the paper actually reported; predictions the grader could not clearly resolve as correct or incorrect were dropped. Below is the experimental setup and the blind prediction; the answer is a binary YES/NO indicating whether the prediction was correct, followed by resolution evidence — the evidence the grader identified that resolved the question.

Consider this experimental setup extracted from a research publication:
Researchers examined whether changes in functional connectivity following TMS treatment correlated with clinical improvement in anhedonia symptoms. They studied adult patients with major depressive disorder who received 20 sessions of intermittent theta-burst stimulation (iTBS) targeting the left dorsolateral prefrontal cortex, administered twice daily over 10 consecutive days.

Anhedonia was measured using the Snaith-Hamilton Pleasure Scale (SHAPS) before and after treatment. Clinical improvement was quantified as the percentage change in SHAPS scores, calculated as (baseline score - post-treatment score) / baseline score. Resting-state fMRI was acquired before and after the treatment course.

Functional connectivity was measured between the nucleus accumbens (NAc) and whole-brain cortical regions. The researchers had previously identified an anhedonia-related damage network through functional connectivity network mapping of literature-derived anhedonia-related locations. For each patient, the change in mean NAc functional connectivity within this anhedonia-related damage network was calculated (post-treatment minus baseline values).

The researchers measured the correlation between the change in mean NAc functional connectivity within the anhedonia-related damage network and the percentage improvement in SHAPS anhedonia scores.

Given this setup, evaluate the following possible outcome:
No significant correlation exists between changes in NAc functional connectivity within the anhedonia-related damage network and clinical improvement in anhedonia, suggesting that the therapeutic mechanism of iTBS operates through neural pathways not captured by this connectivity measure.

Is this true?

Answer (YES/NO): NO